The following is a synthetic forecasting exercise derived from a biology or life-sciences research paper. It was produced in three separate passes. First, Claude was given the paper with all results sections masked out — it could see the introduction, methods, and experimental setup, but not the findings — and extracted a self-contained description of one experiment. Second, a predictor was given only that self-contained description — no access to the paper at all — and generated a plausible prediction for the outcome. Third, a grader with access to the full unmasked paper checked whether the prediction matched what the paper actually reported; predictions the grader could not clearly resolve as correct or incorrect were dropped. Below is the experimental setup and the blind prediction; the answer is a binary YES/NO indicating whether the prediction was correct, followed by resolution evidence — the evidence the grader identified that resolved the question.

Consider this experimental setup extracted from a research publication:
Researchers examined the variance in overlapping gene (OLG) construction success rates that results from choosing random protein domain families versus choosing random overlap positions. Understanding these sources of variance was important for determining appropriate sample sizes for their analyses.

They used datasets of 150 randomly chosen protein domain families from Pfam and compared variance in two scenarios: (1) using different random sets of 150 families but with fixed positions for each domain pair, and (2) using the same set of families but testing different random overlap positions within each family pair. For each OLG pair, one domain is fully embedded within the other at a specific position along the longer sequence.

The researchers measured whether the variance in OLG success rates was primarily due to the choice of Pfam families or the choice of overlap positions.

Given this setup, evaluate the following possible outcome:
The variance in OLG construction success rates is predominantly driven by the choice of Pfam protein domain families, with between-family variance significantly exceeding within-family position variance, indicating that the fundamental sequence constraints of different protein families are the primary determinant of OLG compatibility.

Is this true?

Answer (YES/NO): YES